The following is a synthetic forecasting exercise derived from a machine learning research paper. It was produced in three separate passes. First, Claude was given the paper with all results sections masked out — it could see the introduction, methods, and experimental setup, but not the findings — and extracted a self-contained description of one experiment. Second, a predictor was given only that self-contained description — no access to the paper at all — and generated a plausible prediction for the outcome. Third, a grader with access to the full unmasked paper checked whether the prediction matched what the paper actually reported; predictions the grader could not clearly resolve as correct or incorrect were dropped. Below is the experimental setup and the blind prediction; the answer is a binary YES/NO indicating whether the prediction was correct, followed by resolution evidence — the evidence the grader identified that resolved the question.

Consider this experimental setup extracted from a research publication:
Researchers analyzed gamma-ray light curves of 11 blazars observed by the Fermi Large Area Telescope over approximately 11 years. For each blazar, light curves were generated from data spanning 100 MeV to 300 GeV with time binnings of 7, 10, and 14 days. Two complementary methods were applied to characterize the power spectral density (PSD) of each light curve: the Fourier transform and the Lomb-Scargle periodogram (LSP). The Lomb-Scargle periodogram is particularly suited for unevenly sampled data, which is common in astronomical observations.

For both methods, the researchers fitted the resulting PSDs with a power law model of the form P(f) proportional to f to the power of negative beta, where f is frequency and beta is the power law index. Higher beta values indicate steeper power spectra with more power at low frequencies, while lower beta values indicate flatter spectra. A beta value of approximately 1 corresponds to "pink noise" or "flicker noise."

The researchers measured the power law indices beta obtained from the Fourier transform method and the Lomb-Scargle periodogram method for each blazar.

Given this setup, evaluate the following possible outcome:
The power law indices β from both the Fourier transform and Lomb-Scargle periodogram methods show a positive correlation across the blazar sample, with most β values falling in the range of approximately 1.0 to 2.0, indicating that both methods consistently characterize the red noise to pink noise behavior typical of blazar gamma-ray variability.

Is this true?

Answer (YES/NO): YES